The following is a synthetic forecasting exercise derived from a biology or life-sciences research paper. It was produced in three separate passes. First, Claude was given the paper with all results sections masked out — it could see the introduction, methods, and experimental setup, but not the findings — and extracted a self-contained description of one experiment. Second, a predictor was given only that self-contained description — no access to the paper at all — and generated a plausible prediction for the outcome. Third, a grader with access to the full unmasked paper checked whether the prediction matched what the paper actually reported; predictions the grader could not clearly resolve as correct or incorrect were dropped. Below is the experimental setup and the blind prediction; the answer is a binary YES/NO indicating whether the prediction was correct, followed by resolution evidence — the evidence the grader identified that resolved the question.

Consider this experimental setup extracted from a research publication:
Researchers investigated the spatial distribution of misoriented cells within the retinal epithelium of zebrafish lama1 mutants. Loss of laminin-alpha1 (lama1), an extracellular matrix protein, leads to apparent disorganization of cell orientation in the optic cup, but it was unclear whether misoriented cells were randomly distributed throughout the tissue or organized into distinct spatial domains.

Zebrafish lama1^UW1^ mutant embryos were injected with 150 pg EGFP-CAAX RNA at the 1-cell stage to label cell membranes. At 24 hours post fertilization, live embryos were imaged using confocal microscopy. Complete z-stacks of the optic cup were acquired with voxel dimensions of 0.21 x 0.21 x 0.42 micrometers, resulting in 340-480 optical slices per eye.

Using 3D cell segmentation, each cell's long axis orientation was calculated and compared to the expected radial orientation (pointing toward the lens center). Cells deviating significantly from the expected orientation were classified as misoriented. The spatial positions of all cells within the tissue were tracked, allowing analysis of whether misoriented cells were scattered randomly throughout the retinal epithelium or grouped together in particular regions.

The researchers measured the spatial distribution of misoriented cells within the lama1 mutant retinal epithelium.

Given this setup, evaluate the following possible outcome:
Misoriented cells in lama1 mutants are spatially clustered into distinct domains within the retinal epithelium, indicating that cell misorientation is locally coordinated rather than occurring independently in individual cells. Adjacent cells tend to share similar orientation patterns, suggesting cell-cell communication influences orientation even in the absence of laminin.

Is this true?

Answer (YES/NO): YES